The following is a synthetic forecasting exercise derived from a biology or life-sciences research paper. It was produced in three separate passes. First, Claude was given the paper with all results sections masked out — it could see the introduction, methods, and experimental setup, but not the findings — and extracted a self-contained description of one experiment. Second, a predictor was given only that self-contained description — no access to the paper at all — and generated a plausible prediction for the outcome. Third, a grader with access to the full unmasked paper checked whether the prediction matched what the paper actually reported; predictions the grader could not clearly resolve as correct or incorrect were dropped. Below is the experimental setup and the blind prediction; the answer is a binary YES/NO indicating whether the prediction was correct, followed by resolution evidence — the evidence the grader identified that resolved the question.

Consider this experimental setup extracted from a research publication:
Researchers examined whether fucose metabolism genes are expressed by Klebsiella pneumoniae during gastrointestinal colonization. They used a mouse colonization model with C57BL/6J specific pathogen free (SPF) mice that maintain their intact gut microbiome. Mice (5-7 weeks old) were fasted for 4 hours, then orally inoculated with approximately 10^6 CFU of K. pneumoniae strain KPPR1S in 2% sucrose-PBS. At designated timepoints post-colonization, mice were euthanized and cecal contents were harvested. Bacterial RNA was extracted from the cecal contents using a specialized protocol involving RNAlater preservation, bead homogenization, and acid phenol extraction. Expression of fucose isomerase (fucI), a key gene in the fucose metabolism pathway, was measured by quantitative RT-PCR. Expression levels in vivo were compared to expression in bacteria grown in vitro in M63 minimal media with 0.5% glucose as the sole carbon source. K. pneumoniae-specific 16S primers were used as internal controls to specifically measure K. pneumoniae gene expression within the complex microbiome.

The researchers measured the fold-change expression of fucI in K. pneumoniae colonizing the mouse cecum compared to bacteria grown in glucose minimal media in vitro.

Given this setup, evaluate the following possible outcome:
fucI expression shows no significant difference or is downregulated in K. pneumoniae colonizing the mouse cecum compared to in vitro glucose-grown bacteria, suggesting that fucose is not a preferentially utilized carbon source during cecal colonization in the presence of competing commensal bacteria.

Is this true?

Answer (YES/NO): NO